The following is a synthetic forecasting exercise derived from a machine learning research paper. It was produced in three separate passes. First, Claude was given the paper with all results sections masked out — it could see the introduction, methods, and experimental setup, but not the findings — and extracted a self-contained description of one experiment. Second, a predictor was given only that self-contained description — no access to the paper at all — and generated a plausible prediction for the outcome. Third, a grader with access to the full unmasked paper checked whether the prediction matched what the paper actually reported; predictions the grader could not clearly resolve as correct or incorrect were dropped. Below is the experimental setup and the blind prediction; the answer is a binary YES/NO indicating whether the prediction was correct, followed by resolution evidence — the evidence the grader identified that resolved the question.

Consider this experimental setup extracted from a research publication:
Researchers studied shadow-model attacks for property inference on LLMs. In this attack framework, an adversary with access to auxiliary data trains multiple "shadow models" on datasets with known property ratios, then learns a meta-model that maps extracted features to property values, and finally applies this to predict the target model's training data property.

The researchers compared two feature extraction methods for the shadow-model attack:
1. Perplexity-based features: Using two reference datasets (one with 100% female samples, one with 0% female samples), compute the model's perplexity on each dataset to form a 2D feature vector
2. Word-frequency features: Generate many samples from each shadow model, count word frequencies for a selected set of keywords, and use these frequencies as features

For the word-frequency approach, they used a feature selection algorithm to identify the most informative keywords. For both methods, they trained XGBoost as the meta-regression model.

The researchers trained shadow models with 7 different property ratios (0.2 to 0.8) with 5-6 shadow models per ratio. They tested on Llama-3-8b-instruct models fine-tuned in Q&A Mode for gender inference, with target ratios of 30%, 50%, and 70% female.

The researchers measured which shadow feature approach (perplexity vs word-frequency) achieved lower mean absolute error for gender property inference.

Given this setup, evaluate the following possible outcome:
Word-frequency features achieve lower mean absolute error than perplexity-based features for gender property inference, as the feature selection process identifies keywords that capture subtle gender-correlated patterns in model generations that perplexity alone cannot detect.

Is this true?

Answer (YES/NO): YES